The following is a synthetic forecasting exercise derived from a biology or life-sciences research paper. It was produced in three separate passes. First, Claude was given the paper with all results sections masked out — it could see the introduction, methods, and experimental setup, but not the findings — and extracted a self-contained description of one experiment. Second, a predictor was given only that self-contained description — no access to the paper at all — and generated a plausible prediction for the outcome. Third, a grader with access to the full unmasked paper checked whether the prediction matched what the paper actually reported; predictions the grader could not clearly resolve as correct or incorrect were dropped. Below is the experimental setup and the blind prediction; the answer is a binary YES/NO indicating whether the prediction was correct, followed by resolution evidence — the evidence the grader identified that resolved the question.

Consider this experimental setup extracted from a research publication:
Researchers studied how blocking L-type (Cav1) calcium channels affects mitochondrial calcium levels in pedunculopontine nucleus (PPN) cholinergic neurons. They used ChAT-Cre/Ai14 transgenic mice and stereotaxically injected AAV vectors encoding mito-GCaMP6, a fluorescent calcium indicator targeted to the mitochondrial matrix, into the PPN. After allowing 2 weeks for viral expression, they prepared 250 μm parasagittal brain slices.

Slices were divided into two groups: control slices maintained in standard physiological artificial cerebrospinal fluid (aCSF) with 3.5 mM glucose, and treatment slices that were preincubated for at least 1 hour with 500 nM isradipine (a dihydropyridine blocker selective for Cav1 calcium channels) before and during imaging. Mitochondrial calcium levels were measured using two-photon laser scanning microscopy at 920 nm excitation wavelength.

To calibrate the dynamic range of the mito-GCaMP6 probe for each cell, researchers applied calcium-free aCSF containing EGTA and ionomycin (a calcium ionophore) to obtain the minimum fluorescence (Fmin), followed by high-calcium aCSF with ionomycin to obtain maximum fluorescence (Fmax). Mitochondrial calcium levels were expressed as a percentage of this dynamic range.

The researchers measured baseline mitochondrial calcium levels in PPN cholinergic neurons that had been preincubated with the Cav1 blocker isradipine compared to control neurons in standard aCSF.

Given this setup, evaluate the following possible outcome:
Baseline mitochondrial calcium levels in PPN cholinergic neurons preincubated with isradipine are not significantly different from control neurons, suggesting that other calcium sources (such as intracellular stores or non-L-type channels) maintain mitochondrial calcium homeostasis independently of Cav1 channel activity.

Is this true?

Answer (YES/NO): NO